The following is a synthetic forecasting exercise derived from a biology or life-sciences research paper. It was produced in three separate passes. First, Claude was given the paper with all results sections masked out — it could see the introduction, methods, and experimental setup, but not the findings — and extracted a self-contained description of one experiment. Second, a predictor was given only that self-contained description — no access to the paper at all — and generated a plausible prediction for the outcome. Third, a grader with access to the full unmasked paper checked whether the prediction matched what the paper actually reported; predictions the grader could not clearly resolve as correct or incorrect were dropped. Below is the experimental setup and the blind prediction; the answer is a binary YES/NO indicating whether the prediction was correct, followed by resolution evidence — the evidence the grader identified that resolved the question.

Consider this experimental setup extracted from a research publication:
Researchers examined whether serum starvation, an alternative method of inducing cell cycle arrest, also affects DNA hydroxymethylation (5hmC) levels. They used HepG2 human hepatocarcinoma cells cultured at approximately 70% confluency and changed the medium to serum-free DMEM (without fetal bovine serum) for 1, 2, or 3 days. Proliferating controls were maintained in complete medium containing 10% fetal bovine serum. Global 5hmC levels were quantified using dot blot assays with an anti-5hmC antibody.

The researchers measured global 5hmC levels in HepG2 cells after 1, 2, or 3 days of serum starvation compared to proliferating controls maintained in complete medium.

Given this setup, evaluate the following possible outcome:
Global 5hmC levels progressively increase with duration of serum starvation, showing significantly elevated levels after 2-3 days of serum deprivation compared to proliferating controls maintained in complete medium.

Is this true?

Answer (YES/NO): NO